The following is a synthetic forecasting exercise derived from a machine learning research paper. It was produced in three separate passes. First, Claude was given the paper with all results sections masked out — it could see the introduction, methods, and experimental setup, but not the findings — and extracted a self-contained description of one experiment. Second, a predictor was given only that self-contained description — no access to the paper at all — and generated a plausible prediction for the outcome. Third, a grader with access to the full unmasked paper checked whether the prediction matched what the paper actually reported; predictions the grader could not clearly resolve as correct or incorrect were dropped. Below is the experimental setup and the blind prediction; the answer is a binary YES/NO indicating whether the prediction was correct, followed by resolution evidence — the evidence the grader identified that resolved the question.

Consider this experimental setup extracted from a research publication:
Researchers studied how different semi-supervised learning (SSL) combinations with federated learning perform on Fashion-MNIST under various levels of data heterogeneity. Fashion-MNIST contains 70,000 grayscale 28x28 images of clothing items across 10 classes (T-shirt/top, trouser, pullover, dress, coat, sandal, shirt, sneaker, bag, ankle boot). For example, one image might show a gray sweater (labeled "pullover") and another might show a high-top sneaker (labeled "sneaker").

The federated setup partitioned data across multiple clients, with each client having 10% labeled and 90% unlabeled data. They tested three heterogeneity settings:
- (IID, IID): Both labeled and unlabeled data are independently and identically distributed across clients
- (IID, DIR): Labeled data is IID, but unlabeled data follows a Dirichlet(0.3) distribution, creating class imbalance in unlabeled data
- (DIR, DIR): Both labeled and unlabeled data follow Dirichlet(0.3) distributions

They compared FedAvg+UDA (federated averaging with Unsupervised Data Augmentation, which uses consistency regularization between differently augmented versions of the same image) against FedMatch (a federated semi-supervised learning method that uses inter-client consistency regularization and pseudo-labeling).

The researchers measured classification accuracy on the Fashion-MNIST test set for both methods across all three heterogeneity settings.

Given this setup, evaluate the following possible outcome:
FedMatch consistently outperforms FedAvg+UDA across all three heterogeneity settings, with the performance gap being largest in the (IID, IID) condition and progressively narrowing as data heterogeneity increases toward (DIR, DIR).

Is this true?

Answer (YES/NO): NO